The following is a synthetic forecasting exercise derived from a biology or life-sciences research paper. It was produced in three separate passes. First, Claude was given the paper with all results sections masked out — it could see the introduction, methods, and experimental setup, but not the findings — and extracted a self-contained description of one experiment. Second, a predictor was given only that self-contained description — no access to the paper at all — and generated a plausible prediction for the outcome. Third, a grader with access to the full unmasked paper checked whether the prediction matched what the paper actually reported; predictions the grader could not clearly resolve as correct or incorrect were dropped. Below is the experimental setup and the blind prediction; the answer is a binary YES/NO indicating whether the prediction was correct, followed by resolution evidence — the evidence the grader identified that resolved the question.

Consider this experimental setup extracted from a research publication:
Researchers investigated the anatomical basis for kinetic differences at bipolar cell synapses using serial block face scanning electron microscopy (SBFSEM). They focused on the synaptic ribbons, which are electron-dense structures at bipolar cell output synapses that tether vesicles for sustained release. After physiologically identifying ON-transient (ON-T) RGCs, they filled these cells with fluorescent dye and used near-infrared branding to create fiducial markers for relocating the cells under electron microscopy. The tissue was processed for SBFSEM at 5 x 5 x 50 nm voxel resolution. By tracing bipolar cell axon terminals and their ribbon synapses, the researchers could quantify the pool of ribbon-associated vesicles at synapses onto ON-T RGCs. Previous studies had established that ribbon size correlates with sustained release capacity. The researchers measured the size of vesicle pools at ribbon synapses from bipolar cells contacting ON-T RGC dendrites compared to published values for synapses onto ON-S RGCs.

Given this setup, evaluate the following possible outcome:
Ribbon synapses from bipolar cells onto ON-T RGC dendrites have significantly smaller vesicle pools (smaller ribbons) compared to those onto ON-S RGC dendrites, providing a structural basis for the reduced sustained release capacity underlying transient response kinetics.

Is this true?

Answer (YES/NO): YES